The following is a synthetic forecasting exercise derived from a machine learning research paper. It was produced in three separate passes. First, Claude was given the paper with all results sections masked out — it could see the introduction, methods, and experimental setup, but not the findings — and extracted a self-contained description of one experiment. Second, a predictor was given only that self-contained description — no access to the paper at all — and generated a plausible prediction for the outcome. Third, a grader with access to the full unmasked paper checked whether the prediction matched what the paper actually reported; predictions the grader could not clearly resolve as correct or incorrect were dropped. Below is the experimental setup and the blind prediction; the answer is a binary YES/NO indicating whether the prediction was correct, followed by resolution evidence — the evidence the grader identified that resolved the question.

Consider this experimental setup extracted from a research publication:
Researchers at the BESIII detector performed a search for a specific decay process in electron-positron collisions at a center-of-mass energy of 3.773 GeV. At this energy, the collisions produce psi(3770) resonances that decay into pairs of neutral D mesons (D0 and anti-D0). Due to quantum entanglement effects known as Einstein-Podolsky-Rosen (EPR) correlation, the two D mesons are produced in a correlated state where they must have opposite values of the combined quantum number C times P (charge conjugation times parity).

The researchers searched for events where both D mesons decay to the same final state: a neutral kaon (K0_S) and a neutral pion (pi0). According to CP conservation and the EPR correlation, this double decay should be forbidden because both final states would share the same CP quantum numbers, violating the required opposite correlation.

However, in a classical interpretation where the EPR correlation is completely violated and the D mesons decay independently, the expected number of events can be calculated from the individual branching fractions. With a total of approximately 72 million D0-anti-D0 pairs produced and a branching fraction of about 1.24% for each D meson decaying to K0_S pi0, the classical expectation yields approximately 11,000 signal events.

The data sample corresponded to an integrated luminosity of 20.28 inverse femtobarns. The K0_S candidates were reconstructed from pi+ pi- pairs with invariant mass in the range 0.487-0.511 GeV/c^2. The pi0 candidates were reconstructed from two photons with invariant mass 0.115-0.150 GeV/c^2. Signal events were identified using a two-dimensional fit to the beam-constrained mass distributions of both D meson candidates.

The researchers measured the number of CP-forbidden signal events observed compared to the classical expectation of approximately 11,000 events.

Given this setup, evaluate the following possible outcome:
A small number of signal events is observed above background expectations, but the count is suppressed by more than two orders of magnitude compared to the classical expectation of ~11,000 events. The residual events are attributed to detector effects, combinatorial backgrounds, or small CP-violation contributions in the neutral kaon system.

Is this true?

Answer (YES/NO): NO